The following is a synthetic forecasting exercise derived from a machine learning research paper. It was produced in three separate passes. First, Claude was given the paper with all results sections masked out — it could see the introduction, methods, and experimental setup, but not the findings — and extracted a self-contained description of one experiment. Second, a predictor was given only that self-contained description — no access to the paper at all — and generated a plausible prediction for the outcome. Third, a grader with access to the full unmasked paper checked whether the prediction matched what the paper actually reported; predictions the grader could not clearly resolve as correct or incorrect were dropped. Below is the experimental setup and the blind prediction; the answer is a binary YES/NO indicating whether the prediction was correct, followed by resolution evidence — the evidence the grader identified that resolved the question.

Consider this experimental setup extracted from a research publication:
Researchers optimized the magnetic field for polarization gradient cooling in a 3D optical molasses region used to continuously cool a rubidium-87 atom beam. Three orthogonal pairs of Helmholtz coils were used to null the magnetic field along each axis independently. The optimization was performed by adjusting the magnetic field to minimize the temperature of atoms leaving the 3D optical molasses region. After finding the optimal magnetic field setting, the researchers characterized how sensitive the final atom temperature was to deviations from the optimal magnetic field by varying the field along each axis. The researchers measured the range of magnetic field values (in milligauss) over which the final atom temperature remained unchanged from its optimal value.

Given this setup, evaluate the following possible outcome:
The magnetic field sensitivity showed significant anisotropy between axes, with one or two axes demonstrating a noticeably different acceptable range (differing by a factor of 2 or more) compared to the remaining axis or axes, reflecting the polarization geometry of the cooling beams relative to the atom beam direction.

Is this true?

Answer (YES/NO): NO